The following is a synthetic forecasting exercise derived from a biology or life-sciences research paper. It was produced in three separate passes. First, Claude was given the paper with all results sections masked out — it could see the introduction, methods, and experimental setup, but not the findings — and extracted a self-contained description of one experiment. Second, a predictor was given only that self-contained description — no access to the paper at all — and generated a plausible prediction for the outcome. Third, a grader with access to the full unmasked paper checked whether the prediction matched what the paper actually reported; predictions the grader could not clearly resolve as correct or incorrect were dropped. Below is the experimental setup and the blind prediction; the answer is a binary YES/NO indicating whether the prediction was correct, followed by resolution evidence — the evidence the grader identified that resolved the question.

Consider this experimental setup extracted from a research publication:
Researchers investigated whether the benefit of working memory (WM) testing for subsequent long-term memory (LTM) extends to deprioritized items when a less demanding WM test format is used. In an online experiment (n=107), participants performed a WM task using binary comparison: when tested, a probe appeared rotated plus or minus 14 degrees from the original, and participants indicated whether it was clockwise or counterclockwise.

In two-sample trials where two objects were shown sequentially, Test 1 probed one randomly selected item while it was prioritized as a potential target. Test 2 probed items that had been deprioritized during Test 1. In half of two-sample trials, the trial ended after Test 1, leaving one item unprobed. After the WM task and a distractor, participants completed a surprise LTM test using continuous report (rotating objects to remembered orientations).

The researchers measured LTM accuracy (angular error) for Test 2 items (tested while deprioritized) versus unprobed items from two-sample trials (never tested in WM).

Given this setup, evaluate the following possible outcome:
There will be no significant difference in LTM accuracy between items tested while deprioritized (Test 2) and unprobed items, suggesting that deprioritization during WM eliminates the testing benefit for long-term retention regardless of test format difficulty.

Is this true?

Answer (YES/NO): NO